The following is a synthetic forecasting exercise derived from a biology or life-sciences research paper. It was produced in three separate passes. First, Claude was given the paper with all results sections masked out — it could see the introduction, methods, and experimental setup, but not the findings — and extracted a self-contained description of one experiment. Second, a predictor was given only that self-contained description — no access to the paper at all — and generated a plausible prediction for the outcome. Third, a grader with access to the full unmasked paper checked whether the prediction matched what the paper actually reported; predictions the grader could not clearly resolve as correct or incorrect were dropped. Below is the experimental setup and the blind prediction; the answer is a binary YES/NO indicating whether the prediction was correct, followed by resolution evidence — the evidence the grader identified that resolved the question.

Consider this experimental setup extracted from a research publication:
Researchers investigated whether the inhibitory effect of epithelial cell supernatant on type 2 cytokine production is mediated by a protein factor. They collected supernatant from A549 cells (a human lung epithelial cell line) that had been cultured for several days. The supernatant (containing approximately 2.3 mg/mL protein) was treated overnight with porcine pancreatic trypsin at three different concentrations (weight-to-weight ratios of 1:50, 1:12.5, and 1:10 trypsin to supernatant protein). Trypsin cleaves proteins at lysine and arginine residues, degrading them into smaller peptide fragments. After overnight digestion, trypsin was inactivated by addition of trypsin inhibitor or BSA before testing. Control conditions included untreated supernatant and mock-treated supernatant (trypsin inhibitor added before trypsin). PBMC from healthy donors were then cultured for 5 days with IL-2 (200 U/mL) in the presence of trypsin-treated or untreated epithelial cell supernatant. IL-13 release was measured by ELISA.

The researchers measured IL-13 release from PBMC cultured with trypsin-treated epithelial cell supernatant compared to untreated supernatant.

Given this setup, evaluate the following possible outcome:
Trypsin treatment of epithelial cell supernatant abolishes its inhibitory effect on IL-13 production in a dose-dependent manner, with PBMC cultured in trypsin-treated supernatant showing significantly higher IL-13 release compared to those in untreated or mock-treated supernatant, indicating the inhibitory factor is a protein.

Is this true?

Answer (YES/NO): NO